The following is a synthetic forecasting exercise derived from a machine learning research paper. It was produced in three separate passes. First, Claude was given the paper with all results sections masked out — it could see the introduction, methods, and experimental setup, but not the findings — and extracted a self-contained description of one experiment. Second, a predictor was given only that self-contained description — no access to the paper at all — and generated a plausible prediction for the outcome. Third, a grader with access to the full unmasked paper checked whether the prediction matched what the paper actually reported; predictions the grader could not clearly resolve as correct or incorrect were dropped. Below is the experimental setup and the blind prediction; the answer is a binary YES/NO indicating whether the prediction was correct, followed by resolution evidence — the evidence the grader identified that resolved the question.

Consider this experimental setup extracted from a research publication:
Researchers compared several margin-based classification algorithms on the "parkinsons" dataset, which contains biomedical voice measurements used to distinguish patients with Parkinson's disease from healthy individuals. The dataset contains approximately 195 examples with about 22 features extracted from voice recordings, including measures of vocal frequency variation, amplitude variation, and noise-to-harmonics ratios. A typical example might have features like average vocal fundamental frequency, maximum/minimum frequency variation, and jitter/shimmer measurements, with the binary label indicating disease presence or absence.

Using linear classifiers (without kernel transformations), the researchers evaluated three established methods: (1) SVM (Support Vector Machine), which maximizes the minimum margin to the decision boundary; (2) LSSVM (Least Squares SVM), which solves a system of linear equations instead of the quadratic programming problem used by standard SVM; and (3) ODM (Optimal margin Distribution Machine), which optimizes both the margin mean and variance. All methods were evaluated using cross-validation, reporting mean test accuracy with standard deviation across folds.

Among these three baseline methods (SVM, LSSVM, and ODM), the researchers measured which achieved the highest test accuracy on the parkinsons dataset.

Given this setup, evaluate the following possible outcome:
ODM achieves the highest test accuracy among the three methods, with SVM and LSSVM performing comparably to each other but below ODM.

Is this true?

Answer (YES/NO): NO